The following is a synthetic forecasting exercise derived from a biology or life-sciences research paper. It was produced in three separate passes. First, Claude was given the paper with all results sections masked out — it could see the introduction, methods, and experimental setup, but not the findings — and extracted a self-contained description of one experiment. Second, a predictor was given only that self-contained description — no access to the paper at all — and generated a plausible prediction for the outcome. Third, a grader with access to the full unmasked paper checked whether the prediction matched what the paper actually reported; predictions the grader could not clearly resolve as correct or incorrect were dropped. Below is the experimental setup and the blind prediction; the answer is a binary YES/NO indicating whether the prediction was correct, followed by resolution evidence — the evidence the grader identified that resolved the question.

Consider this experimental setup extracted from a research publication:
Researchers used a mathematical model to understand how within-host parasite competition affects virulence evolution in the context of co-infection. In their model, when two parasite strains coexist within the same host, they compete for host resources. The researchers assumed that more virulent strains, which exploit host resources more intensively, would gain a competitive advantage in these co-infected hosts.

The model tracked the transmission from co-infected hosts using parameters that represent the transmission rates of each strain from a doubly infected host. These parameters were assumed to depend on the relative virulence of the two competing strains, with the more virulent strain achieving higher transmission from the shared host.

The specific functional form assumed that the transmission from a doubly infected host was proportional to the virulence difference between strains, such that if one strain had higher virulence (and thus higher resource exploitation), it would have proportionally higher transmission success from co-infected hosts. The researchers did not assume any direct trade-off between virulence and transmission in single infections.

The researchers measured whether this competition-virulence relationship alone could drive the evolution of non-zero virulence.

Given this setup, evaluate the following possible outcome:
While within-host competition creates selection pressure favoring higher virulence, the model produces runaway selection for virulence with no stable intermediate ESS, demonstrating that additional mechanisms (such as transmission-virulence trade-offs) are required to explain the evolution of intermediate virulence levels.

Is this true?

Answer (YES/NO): NO